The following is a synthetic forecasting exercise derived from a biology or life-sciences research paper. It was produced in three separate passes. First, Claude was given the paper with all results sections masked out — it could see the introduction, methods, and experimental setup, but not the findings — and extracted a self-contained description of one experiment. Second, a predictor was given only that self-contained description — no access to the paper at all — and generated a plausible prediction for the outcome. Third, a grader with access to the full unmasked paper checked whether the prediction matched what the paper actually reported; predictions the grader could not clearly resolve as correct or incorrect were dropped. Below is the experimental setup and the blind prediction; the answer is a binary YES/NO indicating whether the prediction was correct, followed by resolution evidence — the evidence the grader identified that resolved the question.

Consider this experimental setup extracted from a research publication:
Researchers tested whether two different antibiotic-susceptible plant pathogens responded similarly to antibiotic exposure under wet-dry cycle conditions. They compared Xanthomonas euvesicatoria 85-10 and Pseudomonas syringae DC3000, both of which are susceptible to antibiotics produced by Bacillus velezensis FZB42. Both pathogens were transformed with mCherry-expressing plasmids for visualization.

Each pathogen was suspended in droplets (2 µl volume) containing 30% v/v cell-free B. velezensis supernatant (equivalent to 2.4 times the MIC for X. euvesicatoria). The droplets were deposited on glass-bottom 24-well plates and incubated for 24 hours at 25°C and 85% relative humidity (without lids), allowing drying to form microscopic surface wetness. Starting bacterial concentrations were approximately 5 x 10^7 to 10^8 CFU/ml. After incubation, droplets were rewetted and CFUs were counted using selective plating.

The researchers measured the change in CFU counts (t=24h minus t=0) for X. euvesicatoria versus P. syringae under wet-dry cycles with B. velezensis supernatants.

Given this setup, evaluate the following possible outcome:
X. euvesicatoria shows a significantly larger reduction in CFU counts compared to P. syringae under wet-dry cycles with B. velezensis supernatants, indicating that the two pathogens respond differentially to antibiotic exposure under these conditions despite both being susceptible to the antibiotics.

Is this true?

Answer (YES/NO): NO